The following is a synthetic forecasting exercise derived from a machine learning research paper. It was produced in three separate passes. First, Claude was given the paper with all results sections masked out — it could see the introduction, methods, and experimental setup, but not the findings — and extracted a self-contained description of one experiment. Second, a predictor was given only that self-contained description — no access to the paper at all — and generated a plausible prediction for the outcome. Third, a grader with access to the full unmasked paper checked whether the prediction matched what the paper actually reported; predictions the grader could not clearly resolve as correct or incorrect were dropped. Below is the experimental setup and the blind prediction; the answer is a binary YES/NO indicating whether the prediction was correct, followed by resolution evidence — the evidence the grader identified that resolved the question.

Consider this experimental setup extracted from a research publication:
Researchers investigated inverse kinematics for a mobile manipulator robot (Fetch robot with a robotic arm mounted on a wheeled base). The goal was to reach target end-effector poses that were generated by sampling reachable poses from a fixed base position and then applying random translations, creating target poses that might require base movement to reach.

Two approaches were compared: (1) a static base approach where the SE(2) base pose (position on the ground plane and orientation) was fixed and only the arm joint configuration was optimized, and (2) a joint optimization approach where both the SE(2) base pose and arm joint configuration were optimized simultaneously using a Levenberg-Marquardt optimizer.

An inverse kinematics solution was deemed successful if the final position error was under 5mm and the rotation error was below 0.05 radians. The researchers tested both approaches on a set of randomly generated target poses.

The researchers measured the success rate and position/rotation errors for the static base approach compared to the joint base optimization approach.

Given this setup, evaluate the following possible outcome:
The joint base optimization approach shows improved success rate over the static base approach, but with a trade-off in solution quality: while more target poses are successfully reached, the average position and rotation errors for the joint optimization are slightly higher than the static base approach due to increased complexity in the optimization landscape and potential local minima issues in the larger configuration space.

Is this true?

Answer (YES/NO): NO